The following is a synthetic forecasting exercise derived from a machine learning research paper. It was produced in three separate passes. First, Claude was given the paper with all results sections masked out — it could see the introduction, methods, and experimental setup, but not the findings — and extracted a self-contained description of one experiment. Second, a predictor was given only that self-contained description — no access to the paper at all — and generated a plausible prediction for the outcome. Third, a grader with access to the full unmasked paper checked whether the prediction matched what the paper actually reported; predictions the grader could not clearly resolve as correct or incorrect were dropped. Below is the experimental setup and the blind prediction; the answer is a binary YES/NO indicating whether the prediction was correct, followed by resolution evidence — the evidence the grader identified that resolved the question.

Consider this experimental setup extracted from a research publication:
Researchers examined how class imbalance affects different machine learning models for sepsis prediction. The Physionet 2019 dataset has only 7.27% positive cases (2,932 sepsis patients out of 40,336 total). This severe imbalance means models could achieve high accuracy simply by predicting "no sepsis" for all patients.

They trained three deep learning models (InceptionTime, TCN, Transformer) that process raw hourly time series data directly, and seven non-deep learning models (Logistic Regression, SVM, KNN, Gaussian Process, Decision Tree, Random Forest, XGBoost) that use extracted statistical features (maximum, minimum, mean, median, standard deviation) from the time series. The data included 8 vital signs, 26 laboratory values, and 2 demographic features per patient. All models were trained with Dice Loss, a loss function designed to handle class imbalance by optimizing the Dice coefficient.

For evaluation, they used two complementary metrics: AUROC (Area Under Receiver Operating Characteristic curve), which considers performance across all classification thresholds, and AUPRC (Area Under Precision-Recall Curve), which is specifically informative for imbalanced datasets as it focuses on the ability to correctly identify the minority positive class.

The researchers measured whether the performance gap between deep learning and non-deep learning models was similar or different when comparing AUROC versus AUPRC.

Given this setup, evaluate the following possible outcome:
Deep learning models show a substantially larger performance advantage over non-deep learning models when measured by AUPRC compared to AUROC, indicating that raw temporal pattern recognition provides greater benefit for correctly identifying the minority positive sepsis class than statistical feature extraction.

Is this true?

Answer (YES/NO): YES